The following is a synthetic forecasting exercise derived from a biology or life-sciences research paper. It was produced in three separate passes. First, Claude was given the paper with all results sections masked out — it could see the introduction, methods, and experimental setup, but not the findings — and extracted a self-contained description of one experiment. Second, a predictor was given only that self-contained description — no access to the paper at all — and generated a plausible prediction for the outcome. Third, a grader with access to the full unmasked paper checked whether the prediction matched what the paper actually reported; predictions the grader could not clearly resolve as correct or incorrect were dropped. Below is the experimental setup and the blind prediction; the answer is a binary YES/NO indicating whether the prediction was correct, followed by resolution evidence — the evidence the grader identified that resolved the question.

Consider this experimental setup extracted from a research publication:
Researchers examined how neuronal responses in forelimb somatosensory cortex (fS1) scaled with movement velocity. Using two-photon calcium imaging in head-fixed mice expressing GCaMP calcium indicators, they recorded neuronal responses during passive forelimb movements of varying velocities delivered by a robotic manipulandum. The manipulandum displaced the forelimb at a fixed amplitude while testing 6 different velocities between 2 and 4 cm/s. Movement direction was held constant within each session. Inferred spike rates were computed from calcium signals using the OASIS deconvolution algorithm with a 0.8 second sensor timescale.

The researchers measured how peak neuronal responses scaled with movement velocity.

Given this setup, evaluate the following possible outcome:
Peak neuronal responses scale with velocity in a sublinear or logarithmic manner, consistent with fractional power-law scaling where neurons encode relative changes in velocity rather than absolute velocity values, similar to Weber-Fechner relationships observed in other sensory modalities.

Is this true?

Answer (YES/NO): NO